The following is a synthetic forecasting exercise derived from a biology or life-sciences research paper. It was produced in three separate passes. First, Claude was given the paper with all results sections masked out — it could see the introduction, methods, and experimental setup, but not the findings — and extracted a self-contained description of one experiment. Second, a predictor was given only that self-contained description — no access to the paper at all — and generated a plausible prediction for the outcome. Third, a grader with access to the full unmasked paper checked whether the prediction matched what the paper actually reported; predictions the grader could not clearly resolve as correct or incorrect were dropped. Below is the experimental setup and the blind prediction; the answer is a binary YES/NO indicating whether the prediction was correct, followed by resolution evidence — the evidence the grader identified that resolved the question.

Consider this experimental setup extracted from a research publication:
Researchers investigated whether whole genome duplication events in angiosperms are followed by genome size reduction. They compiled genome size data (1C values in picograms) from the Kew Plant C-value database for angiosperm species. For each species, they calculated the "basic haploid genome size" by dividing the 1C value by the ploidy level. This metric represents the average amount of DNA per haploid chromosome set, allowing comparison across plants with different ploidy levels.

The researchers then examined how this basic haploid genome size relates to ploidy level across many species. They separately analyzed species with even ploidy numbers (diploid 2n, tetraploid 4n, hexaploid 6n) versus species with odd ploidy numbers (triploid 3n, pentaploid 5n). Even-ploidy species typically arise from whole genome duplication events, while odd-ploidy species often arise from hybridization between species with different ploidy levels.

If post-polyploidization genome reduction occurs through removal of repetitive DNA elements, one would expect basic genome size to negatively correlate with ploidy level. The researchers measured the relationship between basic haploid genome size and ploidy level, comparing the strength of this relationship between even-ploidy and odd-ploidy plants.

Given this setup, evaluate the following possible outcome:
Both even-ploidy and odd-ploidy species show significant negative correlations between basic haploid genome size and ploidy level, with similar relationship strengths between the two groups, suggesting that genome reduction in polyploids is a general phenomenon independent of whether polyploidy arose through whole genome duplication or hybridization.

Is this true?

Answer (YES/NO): NO